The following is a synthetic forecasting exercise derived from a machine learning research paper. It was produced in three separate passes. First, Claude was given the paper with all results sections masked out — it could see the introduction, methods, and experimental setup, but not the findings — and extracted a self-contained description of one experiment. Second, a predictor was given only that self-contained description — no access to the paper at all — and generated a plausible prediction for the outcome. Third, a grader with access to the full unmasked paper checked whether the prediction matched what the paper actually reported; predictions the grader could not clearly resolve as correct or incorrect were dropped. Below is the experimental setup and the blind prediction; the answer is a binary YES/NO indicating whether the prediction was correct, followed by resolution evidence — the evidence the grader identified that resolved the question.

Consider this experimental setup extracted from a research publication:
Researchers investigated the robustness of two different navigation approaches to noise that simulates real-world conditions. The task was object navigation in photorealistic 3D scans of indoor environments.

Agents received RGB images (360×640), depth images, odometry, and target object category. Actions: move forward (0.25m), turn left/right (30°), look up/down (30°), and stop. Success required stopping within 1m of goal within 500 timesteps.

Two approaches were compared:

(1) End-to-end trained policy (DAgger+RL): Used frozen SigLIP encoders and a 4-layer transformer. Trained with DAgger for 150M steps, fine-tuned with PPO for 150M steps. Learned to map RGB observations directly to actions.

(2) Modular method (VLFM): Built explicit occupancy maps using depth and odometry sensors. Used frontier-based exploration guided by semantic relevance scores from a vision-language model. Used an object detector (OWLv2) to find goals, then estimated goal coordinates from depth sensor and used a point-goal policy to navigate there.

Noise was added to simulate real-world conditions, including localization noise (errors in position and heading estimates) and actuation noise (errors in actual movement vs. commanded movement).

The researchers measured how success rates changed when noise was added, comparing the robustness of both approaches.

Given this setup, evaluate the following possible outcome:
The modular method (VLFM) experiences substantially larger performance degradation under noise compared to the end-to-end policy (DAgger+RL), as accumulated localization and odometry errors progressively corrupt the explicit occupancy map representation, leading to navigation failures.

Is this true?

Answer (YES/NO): YES